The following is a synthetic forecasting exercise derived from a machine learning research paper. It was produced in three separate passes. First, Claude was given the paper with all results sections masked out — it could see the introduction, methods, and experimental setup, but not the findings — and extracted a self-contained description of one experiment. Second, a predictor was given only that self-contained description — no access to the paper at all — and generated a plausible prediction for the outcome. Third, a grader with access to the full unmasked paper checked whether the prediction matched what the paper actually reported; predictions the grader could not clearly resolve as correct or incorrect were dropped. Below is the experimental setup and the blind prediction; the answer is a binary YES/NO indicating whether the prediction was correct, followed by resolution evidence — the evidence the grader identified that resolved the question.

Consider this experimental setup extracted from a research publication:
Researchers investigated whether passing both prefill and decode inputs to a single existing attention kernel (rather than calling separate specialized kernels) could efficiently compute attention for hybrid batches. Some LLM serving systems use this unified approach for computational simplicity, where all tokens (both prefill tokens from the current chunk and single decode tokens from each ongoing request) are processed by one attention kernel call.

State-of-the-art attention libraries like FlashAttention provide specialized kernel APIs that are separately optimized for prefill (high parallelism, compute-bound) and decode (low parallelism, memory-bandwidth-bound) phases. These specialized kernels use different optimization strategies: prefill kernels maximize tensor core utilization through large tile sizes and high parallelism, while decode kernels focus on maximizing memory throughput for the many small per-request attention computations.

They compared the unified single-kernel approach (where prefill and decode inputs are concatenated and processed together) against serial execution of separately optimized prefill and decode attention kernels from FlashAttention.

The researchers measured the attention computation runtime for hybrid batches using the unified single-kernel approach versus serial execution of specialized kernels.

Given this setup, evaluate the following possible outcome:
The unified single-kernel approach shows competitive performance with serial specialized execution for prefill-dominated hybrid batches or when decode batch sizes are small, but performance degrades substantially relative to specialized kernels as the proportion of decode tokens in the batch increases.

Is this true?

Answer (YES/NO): NO